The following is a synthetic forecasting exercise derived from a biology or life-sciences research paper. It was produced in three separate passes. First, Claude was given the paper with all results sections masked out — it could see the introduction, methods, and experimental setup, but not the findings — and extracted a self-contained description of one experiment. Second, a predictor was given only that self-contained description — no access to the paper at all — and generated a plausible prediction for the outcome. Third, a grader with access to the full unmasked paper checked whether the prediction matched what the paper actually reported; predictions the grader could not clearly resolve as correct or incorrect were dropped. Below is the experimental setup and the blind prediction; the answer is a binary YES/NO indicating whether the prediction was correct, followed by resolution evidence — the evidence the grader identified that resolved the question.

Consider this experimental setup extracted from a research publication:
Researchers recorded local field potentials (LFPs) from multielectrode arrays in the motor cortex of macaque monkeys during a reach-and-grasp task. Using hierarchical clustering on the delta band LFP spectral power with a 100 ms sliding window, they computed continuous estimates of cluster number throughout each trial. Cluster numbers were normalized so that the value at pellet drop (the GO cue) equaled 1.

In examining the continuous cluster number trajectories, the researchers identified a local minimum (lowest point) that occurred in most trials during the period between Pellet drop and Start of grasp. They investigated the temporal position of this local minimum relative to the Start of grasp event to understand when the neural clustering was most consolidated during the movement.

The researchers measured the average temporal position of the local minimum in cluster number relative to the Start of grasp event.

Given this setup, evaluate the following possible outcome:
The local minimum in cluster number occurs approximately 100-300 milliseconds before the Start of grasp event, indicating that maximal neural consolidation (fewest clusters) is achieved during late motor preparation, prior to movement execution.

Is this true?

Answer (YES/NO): YES